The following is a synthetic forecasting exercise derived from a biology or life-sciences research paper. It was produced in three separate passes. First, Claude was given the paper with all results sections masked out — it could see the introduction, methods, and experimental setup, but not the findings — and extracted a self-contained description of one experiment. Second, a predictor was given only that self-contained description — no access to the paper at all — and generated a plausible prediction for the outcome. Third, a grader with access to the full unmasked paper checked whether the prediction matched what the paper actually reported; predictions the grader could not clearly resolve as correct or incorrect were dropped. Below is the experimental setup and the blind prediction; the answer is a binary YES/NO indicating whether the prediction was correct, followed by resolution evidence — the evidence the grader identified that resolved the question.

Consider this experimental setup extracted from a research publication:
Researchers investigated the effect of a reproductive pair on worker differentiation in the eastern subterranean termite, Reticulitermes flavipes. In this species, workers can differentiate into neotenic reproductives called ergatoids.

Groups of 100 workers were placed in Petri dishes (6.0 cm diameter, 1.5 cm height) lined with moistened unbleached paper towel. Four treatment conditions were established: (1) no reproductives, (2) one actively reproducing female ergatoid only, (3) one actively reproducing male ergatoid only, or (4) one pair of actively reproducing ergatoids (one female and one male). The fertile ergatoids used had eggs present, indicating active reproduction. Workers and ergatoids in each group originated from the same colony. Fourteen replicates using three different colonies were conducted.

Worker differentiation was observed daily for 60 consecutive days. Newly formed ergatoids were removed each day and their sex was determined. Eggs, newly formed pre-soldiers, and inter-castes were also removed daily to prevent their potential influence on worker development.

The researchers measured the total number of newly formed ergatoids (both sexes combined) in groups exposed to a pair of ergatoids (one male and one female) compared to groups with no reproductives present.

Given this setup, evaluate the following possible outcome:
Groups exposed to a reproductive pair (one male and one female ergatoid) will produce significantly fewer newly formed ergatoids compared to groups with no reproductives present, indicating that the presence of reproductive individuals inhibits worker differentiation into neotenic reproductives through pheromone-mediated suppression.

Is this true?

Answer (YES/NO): YES